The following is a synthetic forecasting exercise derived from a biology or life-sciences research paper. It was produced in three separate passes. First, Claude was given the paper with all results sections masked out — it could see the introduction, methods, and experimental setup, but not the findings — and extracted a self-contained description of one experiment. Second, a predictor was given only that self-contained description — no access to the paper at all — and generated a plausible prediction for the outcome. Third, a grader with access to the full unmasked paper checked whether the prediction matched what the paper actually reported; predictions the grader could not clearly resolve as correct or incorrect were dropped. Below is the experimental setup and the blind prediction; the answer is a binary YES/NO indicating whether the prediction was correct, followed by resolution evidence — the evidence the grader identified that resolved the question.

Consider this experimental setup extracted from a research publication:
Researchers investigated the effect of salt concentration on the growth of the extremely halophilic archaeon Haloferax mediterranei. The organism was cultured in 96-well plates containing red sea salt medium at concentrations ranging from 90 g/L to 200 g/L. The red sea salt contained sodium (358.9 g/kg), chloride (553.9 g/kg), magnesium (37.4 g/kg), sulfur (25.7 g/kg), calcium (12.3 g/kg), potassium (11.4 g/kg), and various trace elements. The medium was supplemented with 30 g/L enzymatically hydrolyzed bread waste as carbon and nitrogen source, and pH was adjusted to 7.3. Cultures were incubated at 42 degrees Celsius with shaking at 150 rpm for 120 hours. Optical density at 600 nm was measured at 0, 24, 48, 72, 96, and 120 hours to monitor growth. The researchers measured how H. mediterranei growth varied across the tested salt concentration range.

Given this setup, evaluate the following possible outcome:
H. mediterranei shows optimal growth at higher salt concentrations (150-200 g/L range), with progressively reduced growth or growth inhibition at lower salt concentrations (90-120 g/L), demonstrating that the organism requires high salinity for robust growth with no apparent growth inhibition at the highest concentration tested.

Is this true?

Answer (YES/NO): YES